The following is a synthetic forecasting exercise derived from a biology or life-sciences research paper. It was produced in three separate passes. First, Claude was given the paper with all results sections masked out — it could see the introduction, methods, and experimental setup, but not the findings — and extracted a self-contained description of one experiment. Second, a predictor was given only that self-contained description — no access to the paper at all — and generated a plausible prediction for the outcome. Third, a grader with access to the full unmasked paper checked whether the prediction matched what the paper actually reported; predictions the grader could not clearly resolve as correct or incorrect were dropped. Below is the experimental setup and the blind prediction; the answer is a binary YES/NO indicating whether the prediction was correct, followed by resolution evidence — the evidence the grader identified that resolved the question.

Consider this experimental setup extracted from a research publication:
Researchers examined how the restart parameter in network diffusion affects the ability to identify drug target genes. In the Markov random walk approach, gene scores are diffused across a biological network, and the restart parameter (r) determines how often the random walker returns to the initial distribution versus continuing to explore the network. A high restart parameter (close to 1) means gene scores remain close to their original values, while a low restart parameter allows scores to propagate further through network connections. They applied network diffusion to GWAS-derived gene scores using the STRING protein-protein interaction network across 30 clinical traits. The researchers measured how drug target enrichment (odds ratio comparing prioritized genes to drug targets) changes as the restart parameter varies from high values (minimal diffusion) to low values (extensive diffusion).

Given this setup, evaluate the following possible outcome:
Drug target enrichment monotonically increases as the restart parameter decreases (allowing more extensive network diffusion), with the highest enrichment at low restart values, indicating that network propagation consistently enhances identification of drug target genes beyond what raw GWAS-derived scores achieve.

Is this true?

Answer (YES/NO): YES